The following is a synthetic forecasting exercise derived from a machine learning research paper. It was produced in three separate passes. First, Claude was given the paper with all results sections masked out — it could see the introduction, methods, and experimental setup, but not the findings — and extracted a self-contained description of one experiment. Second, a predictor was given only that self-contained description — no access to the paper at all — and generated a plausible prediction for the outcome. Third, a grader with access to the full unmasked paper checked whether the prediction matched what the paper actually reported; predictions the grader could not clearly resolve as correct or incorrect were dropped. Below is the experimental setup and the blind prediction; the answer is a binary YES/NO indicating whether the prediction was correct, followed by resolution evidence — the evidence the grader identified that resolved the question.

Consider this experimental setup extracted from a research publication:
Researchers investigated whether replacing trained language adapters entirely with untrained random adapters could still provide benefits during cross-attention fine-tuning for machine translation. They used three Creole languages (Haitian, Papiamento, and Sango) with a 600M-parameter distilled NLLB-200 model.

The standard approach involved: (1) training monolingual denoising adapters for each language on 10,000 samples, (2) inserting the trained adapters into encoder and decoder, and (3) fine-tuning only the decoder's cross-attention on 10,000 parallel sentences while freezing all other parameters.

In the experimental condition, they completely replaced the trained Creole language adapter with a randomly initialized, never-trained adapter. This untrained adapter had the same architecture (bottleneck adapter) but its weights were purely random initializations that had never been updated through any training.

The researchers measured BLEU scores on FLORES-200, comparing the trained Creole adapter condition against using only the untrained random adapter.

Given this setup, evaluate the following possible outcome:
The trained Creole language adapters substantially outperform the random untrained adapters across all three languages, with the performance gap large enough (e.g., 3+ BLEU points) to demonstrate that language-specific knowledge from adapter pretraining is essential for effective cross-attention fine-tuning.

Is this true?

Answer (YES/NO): NO